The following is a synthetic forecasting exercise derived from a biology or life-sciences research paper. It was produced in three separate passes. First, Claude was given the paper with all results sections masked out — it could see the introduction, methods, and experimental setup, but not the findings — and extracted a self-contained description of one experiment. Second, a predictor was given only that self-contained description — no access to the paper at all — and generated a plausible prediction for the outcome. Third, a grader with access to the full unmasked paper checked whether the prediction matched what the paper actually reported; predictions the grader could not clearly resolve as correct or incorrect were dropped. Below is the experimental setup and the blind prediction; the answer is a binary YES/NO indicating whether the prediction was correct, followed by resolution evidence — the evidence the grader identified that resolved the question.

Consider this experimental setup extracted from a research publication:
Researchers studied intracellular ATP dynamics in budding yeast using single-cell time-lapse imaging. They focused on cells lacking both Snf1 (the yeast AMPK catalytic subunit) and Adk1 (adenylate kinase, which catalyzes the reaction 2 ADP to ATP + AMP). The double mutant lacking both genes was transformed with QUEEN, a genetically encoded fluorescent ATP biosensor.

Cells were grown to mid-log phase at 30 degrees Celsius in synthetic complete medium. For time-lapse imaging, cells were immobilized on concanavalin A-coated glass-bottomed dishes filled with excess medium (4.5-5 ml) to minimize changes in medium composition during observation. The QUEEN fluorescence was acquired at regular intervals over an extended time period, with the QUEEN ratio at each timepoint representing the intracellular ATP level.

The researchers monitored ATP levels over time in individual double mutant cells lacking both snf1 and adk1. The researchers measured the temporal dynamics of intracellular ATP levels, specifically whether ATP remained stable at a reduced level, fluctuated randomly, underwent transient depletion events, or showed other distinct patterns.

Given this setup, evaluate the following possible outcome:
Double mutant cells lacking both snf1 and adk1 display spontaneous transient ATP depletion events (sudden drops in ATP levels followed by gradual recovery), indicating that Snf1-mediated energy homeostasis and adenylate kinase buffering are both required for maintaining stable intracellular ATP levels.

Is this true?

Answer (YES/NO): YES